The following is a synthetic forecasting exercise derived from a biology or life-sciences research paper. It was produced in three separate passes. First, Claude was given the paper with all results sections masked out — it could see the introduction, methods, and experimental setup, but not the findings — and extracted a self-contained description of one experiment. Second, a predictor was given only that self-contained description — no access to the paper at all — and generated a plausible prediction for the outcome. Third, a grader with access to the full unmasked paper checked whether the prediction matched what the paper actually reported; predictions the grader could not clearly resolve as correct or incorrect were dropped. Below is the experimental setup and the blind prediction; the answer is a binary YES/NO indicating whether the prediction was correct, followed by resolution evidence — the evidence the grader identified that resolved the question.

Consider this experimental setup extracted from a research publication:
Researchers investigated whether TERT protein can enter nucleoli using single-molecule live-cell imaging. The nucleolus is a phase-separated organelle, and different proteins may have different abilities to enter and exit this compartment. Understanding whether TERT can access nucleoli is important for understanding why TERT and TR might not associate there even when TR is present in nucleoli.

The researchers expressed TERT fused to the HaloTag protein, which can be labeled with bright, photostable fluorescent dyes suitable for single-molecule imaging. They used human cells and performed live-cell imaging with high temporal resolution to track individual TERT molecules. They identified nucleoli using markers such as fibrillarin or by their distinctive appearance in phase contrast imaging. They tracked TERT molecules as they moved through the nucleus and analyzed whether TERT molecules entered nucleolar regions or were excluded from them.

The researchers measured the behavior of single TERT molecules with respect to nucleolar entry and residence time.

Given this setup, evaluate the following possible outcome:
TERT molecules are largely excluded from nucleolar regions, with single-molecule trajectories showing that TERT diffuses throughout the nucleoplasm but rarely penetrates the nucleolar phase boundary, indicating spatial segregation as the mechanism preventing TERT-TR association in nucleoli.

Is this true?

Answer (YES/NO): NO